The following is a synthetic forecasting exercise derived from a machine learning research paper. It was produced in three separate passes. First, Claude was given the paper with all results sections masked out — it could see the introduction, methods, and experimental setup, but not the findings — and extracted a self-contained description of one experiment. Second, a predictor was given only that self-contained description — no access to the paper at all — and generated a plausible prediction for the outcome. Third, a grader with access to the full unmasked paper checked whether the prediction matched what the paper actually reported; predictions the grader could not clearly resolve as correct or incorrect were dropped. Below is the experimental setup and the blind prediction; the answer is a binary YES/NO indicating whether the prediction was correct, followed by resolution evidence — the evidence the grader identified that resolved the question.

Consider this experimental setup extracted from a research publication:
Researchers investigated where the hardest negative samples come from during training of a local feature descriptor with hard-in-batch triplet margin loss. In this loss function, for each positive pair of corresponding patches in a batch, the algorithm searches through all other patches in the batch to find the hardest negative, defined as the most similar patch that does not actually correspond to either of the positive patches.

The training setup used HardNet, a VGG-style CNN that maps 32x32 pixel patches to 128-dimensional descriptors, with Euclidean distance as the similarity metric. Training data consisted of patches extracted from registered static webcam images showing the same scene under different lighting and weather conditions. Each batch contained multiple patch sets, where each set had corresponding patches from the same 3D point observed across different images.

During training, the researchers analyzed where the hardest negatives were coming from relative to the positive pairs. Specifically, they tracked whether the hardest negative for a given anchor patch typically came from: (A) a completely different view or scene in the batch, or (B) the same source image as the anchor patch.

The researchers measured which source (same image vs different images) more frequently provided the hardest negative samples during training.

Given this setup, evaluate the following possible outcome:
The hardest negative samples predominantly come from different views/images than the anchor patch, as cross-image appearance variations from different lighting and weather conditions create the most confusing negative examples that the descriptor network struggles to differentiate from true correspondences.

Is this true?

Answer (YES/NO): NO